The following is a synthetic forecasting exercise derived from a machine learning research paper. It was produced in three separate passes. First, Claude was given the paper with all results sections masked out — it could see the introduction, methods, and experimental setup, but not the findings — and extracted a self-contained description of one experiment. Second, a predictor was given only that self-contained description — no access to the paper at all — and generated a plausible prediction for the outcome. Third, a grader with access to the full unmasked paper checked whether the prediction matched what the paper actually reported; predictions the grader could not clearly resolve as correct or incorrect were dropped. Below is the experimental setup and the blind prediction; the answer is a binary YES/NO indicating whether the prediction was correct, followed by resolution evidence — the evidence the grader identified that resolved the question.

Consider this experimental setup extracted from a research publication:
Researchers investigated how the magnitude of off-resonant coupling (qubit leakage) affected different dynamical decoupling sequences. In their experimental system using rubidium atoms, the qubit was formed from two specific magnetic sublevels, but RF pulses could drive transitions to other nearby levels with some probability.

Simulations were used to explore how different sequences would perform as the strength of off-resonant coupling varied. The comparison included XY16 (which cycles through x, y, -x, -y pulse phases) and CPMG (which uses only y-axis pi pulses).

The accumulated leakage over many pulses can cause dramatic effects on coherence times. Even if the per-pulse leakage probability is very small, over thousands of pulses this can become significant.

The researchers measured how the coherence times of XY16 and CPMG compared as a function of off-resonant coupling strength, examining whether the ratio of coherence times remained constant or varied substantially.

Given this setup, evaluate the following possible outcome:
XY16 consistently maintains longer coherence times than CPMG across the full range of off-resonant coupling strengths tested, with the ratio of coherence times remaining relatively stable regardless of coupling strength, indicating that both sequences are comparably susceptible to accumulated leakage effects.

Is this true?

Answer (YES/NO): NO